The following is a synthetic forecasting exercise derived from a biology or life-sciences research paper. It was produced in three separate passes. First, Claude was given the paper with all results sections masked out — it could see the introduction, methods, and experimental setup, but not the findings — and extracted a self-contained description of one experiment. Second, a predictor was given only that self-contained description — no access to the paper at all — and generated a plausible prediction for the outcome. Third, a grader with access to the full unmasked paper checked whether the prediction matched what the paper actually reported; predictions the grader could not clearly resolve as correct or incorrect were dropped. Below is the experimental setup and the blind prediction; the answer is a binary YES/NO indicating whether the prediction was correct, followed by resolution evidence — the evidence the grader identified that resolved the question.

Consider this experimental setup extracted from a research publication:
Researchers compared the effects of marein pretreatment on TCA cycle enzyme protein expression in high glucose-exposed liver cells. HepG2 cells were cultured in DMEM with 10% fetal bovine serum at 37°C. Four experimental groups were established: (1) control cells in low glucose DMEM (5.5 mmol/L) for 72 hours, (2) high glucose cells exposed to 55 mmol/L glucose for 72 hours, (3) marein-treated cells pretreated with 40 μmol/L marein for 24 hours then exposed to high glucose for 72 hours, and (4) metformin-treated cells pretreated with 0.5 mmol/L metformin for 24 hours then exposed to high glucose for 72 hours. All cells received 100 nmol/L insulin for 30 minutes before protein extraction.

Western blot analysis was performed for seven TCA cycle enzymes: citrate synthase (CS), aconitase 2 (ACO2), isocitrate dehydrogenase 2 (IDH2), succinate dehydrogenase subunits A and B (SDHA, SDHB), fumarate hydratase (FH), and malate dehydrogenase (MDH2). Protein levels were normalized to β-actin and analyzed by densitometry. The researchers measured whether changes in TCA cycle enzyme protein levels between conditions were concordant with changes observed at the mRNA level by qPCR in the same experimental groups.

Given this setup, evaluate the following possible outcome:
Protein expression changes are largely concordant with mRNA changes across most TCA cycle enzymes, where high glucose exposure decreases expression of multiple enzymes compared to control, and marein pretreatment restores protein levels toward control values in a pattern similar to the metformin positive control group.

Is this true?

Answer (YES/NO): NO